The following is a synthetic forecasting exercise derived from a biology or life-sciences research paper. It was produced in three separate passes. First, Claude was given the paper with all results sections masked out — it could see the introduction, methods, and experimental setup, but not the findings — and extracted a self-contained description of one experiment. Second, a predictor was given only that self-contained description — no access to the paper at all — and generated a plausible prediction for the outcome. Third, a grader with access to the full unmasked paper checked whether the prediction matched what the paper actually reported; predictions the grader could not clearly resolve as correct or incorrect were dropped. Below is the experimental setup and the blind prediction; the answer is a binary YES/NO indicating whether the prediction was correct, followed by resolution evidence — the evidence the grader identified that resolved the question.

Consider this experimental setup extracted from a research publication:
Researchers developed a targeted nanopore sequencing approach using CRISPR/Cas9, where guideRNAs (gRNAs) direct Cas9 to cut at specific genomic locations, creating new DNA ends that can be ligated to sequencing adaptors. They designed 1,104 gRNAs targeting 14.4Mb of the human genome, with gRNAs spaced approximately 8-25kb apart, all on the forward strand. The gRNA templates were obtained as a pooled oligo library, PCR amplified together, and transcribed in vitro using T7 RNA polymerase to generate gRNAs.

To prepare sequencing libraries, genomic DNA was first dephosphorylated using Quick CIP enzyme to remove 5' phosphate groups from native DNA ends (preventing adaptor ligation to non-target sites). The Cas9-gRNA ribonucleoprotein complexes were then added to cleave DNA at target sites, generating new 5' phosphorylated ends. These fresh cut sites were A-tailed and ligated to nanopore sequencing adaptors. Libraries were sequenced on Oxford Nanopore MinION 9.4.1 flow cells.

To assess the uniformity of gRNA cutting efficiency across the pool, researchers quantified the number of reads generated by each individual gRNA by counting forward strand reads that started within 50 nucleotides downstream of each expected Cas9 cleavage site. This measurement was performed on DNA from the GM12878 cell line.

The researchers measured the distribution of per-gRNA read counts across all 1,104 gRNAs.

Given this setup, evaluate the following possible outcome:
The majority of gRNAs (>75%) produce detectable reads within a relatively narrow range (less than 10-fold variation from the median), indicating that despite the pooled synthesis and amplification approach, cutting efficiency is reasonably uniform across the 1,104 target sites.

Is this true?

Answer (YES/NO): NO